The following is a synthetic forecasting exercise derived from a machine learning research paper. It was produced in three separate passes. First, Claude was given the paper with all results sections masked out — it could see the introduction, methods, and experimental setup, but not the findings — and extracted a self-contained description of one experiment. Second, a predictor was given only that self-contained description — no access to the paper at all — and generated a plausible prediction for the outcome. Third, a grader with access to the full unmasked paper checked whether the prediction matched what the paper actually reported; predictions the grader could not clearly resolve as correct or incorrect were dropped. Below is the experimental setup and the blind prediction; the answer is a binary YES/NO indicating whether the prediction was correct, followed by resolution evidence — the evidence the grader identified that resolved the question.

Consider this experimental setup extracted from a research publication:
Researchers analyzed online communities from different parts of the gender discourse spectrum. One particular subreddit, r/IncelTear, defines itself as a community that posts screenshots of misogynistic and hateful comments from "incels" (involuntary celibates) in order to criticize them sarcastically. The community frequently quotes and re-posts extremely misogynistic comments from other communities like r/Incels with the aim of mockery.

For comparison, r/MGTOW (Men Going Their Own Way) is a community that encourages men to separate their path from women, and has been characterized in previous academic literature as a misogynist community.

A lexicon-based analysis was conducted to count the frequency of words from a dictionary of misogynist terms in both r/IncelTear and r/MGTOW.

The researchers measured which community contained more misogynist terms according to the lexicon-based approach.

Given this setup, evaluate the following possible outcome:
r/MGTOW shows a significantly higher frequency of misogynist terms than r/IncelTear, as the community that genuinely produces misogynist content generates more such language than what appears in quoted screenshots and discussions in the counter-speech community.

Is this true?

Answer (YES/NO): NO